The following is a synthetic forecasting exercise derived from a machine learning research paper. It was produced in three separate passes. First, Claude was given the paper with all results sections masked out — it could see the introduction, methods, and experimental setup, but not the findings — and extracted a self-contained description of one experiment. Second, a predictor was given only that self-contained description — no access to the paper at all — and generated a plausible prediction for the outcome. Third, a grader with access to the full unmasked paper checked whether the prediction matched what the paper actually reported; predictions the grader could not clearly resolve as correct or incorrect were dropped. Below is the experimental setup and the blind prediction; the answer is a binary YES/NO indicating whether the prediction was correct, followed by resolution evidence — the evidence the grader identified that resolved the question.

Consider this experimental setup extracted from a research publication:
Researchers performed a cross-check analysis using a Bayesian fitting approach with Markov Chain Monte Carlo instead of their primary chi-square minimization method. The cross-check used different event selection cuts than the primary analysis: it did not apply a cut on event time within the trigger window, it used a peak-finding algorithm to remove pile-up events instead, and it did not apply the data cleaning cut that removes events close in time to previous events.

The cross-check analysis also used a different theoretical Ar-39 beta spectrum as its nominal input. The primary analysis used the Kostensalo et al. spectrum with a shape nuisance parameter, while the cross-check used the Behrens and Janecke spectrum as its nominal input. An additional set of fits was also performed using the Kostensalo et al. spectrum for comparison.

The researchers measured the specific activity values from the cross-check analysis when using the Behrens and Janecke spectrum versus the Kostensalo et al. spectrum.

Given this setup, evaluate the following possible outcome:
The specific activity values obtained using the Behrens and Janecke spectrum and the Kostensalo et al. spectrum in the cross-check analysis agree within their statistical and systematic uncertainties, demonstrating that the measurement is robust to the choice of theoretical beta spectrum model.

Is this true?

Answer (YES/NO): YES